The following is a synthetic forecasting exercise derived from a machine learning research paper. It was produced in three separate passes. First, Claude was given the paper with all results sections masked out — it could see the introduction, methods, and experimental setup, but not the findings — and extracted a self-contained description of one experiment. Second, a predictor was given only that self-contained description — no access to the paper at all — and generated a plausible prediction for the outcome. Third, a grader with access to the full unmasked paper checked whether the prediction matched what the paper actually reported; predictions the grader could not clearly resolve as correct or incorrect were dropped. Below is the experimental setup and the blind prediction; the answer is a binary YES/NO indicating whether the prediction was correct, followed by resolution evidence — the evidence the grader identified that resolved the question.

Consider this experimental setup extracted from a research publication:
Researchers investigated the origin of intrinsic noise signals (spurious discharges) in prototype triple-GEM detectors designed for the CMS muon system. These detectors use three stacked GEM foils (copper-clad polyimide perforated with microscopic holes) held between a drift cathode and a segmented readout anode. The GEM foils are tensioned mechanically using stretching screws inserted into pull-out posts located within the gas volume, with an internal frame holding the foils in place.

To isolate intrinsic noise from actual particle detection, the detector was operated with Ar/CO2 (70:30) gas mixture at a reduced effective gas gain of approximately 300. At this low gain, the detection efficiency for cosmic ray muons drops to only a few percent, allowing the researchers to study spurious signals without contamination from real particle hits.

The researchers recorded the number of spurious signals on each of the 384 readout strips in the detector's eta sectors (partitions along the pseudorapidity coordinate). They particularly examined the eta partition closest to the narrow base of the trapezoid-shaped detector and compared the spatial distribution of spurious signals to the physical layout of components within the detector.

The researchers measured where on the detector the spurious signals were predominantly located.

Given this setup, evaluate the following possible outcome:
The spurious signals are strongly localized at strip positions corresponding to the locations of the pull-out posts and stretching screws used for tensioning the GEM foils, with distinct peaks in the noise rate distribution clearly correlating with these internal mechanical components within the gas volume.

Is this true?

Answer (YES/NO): YES